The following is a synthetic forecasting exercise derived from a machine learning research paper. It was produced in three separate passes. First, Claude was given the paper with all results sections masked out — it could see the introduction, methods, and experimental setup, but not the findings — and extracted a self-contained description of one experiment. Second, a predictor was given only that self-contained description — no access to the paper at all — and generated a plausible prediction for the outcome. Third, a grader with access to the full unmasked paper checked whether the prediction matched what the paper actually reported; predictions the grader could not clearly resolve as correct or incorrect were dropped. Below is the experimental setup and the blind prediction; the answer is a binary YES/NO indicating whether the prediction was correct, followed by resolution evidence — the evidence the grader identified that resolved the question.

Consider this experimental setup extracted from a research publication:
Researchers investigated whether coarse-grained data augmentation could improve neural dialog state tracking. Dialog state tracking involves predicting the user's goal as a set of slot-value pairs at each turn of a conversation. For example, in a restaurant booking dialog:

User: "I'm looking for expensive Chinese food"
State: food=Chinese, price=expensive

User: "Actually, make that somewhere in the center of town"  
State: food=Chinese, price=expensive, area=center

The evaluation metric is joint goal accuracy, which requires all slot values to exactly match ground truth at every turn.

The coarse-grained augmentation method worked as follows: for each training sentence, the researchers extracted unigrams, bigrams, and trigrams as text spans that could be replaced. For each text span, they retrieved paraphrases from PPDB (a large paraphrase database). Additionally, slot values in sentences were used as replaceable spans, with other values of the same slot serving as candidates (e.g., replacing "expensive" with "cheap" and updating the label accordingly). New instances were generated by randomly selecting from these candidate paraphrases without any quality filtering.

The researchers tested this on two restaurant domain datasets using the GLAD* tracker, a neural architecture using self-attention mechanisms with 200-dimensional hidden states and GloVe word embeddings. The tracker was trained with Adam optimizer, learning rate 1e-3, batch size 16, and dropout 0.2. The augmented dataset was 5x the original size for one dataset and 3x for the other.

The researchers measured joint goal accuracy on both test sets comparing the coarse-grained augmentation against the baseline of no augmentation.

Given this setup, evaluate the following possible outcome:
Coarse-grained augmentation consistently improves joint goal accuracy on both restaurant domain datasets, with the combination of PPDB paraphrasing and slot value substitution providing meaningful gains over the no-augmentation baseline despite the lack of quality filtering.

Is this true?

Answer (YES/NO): NO